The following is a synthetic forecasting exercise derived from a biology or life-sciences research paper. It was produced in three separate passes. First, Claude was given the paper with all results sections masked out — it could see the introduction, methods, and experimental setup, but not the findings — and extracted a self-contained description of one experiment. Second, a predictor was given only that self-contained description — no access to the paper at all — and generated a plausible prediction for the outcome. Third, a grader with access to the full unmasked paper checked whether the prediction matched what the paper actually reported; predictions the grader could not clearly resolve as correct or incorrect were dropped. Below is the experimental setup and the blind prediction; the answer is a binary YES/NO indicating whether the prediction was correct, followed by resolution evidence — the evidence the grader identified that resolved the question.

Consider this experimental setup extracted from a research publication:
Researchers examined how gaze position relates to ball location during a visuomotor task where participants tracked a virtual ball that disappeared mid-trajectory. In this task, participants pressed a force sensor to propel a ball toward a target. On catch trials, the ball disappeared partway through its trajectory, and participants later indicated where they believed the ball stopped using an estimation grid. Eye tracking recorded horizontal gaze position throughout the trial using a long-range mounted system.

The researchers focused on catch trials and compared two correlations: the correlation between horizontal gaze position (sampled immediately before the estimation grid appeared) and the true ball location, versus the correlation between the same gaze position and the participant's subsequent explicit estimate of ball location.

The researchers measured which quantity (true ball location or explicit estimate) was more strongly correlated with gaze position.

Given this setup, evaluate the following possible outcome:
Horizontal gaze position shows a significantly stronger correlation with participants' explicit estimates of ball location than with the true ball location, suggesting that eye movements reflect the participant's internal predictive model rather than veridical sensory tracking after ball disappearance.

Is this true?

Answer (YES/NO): YES